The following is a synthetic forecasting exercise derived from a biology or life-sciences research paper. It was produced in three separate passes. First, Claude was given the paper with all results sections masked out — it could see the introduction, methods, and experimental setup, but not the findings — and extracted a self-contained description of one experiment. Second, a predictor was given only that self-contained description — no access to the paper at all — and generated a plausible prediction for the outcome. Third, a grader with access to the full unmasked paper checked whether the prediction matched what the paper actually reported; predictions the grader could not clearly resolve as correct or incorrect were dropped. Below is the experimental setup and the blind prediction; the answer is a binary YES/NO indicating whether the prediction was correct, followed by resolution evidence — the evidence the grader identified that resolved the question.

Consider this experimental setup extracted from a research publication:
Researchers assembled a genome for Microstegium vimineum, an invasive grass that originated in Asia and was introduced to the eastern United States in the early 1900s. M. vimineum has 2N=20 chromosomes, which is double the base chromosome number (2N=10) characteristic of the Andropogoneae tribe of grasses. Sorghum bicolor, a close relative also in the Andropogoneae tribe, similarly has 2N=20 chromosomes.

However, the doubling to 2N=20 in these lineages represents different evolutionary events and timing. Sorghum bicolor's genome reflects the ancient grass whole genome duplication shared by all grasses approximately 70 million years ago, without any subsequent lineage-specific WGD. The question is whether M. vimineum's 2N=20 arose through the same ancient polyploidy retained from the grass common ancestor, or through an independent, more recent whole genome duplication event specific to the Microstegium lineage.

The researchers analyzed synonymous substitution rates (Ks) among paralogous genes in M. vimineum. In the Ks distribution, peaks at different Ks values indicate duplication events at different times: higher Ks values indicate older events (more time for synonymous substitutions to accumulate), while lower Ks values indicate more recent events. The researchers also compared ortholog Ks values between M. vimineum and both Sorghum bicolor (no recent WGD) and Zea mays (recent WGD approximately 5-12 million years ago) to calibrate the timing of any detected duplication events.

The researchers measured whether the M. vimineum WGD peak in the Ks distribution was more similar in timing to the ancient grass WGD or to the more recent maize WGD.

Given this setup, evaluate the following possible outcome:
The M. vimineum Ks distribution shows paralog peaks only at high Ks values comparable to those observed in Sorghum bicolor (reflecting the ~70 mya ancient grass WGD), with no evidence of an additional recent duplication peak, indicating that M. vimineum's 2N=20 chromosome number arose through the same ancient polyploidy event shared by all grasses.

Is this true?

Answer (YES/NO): NO